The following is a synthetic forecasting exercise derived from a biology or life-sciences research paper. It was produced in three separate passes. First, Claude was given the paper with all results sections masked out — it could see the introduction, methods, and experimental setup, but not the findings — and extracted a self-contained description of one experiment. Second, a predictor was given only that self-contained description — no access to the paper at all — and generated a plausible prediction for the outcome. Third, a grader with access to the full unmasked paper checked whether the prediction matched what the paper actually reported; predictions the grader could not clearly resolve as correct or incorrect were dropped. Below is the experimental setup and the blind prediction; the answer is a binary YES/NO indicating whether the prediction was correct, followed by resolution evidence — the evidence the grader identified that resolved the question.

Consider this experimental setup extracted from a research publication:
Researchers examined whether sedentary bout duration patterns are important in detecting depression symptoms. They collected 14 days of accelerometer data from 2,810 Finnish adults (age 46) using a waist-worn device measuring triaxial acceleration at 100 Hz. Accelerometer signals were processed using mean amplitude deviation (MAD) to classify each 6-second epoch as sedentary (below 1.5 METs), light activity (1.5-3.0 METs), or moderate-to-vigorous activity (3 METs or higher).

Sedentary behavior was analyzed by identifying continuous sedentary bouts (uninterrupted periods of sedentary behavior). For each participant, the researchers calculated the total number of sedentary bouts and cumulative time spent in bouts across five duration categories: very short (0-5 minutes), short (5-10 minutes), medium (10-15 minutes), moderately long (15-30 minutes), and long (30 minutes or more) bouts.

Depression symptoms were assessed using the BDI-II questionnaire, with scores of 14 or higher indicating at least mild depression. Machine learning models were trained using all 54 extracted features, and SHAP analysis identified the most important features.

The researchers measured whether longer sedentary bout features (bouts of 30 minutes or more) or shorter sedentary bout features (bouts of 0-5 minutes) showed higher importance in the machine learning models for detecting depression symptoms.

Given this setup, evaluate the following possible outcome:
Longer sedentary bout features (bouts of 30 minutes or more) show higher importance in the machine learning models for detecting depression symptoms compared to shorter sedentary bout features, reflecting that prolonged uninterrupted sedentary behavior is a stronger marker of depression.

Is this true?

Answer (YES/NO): NO